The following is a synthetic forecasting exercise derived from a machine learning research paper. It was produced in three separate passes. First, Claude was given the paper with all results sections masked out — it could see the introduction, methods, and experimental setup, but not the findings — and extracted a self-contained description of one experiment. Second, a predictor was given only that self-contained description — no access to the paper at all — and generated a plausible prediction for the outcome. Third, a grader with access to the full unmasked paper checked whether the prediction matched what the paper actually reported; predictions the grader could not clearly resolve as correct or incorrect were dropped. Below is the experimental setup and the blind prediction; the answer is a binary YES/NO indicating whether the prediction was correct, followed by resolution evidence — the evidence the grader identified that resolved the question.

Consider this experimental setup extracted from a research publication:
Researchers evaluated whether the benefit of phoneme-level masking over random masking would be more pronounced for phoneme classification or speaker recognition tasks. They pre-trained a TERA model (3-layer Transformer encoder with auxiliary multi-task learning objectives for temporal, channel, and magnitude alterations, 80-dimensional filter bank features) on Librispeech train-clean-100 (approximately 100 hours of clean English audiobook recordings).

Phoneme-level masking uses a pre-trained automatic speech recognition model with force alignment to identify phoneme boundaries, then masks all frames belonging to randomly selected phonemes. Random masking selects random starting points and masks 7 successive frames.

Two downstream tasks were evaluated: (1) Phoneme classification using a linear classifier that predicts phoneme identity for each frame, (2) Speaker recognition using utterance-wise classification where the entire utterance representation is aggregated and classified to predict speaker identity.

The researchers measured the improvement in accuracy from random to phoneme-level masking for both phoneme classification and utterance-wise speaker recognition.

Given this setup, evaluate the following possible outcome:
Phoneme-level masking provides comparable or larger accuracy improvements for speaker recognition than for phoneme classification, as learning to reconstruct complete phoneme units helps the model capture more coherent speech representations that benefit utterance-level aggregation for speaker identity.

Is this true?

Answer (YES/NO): YES